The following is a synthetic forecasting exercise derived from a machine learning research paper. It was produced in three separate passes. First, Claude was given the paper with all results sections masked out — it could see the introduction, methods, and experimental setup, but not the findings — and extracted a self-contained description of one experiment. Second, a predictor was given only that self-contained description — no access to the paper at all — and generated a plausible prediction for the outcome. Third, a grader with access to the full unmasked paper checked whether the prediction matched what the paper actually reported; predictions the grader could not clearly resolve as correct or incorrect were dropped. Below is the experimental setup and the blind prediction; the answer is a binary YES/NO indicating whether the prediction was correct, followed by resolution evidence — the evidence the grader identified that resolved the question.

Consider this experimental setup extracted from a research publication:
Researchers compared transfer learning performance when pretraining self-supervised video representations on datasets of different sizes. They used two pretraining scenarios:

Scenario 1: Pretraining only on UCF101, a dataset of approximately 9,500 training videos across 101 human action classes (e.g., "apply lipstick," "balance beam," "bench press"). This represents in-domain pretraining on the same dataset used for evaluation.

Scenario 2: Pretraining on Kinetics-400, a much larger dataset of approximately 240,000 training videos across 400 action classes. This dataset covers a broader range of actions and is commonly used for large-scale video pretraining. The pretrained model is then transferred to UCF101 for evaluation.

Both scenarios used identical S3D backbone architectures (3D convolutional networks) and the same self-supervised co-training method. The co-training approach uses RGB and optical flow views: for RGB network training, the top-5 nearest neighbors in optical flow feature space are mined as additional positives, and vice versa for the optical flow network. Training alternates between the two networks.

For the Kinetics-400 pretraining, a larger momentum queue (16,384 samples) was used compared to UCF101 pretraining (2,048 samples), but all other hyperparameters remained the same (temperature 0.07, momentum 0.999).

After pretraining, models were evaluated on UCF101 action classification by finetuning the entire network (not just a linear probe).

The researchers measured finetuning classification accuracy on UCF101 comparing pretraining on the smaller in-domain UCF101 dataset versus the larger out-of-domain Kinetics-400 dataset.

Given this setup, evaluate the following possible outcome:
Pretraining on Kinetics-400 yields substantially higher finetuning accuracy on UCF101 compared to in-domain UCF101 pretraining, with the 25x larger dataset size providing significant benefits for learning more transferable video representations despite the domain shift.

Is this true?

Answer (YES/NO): YES